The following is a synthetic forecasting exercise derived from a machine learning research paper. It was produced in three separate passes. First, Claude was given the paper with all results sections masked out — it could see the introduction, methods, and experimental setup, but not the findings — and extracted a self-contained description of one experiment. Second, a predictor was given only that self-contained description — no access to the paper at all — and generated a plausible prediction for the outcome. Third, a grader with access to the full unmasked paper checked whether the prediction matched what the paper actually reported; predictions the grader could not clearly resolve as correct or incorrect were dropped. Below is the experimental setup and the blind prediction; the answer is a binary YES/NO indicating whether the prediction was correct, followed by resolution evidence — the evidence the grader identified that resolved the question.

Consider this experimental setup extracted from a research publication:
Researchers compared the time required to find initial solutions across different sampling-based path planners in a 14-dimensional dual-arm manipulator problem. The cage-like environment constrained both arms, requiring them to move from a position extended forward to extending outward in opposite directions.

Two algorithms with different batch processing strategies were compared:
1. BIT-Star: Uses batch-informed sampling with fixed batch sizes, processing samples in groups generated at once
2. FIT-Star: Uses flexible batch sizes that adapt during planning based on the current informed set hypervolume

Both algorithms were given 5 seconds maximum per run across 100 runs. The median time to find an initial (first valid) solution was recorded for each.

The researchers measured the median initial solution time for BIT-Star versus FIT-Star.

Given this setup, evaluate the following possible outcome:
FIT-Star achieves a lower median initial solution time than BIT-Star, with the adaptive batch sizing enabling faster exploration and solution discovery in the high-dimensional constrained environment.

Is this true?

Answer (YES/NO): YES